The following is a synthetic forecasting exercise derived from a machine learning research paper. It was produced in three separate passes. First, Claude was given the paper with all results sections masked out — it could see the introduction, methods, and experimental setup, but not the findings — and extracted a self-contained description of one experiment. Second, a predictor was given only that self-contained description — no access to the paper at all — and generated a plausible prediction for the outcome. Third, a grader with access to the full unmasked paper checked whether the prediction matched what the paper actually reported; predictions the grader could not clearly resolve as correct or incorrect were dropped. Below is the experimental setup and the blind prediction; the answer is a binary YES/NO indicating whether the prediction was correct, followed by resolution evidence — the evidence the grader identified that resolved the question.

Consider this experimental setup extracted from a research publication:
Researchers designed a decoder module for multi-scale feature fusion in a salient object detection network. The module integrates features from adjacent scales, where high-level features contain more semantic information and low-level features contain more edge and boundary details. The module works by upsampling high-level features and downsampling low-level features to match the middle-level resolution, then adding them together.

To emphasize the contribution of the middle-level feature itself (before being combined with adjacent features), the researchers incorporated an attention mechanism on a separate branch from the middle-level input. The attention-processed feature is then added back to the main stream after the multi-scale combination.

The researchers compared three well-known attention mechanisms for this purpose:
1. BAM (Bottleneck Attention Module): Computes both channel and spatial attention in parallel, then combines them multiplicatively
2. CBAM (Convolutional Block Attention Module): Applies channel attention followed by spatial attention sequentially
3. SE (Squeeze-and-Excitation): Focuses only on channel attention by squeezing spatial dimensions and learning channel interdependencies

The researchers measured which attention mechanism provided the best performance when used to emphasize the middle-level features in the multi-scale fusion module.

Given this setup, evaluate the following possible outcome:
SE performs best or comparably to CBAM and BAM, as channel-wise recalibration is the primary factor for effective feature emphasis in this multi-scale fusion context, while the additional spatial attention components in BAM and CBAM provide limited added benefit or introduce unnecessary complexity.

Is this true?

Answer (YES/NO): NO